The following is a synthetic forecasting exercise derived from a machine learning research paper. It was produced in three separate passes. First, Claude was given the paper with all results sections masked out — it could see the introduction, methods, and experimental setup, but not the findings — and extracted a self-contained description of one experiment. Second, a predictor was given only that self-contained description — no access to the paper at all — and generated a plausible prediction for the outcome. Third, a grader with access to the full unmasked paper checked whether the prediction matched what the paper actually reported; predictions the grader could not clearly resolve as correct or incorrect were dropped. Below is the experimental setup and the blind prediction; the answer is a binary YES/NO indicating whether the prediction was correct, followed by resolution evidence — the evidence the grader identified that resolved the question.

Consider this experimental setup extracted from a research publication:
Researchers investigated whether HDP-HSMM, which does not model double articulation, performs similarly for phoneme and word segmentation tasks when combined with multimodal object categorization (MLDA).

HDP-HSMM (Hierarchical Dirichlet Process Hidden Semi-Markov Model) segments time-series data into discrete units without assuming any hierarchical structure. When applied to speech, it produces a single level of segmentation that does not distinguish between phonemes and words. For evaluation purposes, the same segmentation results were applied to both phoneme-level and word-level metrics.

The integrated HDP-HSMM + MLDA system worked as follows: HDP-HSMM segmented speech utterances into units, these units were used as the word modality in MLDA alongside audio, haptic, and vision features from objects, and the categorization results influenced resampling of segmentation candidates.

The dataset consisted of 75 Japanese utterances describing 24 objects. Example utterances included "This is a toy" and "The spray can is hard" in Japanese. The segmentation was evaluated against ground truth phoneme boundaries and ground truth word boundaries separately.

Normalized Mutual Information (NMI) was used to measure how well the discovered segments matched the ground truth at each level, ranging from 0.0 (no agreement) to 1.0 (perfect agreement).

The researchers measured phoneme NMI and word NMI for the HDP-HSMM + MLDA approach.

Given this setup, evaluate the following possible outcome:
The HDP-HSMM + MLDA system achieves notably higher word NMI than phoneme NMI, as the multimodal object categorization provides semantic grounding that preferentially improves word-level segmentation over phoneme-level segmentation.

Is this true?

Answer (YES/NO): NO